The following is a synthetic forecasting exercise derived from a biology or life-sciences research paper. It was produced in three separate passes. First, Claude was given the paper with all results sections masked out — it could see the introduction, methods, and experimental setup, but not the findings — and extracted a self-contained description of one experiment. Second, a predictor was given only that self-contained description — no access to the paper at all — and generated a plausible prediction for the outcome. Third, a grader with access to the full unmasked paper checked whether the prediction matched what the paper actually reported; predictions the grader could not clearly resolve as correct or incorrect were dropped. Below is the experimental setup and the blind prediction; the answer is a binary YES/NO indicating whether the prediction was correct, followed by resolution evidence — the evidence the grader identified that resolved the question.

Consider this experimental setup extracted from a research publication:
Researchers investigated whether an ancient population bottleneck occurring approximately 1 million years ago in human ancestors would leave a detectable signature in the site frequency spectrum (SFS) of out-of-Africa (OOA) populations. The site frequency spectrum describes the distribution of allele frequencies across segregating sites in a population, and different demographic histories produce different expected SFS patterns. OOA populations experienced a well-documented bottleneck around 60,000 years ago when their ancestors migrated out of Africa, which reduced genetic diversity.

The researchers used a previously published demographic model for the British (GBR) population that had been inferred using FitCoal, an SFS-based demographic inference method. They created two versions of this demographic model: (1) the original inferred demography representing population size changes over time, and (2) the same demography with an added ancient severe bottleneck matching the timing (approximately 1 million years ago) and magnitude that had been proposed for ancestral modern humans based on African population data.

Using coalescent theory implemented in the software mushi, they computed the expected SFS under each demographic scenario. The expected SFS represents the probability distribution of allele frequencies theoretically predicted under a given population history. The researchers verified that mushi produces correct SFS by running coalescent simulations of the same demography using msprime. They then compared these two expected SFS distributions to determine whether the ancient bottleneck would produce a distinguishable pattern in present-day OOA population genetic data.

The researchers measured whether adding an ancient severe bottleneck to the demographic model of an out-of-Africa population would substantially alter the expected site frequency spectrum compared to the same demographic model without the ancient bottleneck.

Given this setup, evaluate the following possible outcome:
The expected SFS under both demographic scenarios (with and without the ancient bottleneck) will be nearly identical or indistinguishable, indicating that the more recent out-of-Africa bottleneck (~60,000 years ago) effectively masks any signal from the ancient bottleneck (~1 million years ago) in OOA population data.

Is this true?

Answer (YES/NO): NO